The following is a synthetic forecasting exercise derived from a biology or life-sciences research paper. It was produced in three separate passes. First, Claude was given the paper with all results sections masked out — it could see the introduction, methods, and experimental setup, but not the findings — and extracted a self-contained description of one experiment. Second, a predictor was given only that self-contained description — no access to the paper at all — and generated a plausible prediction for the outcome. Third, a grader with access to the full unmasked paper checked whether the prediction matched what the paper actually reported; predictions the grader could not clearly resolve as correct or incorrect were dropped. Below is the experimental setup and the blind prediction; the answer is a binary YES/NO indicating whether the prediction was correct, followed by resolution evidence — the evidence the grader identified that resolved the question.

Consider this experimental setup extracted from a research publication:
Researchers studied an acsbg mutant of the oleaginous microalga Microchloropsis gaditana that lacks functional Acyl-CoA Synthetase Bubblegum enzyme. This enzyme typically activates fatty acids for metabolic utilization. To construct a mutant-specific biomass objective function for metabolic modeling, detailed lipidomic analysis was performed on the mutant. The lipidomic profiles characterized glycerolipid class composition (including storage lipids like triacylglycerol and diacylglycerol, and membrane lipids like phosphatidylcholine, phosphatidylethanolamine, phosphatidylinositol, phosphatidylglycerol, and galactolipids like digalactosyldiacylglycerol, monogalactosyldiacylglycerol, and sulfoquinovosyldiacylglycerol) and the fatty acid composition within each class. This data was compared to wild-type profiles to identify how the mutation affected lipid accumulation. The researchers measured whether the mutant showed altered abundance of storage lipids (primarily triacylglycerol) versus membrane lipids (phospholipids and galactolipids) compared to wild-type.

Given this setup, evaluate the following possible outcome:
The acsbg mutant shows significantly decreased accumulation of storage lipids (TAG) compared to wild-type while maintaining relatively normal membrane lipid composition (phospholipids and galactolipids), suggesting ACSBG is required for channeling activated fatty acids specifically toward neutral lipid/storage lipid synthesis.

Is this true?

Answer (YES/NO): NO